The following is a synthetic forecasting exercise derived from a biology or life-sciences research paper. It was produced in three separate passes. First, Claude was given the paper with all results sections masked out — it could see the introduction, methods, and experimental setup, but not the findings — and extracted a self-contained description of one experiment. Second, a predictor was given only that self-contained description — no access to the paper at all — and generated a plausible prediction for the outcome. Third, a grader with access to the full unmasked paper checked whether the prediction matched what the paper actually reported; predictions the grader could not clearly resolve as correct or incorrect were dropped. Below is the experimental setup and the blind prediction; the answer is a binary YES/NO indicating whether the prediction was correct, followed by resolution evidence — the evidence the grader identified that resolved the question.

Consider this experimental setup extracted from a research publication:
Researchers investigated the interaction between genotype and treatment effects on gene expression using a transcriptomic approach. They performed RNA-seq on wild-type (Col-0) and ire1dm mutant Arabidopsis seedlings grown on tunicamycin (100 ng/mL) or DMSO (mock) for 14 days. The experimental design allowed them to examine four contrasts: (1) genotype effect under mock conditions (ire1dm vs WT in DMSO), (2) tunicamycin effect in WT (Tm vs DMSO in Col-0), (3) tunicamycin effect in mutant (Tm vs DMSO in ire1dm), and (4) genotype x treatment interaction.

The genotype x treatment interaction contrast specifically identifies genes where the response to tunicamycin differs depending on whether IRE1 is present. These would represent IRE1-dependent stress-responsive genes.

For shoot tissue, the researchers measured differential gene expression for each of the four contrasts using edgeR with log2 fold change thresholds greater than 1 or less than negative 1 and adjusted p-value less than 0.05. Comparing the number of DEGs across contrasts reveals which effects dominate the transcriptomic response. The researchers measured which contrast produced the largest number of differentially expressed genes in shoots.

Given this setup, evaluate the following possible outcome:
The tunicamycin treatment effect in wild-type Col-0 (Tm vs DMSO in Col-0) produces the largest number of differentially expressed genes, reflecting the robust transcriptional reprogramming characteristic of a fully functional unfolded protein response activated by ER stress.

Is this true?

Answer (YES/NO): NO